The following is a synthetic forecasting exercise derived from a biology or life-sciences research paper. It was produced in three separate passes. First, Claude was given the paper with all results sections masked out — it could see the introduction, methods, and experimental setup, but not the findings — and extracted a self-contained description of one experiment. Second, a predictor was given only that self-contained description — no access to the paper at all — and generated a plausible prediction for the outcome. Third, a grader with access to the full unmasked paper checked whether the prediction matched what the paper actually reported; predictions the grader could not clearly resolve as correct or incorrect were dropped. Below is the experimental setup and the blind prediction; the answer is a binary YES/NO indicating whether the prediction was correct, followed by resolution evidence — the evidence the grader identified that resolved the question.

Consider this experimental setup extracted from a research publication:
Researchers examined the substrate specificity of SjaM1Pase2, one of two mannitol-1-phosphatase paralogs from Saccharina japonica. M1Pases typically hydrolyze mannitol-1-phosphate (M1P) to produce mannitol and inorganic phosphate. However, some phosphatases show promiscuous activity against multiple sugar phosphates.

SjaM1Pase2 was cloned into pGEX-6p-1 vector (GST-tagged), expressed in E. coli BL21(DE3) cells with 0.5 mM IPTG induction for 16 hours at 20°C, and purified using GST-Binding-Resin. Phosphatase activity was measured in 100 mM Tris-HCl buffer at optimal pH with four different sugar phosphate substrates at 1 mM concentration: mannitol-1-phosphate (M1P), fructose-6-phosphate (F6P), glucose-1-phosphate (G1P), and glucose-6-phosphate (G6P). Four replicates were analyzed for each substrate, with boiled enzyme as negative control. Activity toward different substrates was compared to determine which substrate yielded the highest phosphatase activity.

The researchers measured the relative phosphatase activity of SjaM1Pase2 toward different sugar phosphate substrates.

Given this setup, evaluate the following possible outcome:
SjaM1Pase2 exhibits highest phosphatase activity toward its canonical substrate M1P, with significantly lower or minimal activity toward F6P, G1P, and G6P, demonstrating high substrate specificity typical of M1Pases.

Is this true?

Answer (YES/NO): NO